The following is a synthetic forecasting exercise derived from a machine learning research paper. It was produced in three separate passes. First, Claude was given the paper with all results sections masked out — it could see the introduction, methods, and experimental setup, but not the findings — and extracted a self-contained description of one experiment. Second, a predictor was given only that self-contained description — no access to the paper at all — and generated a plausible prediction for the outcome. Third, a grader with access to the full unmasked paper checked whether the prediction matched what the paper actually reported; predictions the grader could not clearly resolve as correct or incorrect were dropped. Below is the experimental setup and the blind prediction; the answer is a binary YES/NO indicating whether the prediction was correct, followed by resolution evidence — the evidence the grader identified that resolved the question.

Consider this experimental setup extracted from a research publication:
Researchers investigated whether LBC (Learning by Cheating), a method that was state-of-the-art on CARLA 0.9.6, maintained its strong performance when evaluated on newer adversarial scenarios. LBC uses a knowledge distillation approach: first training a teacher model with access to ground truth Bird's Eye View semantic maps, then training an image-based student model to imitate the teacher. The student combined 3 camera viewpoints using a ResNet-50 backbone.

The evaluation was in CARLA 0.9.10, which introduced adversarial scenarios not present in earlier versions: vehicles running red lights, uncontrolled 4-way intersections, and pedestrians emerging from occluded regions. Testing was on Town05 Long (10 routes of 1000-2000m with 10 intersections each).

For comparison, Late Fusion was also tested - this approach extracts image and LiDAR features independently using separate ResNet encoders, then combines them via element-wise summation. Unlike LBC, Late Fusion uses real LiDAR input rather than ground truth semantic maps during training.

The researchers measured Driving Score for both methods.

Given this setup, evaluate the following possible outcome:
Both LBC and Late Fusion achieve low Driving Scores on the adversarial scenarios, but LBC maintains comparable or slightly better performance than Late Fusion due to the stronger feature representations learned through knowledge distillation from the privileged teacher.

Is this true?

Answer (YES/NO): NO